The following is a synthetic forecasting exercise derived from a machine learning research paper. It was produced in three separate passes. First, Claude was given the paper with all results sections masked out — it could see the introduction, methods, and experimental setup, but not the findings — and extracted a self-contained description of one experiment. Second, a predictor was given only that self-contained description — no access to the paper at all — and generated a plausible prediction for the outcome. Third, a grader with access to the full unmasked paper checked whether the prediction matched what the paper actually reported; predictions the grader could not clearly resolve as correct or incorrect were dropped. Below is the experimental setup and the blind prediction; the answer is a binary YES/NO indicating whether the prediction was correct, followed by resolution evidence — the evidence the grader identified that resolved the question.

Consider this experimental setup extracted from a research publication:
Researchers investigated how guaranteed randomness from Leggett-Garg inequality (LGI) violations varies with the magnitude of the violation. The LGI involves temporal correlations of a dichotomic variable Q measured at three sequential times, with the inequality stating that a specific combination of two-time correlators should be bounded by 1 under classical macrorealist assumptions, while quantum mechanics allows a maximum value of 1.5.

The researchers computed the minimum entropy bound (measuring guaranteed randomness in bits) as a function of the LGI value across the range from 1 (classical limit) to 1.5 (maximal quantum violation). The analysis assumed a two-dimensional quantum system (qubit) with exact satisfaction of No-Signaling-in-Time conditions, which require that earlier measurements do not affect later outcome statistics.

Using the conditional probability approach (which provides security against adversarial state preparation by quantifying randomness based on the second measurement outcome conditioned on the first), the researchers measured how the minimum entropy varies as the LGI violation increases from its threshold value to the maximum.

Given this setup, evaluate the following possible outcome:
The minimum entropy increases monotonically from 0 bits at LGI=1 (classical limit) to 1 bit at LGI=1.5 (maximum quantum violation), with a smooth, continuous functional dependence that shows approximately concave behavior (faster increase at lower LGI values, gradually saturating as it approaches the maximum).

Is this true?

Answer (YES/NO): NO